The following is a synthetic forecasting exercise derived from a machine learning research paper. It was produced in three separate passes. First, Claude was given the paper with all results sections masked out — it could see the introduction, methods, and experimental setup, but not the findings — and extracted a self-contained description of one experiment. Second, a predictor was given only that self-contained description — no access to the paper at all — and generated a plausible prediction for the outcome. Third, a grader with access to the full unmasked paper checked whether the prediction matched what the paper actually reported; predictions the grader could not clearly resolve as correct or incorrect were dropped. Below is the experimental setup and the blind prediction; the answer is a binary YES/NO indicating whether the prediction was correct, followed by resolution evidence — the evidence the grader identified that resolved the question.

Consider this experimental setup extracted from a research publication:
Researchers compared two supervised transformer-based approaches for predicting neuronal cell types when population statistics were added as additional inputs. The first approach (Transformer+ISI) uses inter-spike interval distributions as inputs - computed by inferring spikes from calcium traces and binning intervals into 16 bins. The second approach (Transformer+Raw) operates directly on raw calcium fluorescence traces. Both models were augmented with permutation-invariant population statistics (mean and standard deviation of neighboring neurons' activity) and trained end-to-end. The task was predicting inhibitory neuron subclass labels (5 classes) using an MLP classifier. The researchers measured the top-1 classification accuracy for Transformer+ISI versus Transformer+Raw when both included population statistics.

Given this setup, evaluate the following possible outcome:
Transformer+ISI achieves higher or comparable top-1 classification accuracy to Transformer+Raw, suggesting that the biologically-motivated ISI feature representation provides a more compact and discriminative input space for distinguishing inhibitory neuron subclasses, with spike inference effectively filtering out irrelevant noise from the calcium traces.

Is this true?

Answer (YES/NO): YES